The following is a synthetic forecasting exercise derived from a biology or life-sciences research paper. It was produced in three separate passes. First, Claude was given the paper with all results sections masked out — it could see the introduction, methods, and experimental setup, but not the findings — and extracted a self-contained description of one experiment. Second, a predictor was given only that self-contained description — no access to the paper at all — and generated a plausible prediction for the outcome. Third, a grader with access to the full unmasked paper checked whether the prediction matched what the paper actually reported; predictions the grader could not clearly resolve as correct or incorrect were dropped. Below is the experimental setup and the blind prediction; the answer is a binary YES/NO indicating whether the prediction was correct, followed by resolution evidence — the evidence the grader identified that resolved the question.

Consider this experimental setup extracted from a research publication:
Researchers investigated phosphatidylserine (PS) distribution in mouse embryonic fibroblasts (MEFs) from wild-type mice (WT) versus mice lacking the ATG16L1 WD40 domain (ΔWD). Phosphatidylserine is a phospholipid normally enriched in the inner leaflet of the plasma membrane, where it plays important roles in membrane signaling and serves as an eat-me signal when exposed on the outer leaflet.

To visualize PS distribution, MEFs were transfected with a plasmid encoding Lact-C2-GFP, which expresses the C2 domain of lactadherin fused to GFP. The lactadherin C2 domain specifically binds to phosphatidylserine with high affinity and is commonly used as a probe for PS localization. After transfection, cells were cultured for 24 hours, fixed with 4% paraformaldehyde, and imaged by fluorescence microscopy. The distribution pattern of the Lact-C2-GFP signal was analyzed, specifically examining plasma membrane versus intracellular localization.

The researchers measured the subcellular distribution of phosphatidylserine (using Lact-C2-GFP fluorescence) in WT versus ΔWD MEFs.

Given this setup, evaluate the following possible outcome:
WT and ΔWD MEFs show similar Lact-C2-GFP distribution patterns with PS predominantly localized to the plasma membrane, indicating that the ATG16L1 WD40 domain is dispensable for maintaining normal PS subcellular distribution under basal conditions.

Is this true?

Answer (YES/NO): NO